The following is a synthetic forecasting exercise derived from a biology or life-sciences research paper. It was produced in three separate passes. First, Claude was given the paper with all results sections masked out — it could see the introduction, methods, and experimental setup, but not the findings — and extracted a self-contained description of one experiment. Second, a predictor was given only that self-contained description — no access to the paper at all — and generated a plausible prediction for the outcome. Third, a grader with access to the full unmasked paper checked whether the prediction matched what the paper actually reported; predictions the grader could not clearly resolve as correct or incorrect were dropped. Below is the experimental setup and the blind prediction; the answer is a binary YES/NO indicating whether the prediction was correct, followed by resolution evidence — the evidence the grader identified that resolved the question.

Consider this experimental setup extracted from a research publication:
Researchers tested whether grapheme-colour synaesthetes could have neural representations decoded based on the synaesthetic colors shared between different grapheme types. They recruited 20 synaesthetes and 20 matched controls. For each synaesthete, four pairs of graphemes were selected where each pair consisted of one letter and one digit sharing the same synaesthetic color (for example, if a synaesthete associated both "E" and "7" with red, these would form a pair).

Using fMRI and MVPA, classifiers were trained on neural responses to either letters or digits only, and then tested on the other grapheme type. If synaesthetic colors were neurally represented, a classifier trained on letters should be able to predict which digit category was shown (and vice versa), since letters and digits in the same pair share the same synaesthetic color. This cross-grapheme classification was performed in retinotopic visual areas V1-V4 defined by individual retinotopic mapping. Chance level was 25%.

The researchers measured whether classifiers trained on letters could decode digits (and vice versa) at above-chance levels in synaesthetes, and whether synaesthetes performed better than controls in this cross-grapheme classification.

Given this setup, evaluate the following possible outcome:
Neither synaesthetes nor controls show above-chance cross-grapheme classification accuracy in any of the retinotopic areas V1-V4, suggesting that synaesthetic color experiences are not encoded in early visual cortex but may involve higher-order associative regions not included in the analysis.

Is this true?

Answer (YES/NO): YES